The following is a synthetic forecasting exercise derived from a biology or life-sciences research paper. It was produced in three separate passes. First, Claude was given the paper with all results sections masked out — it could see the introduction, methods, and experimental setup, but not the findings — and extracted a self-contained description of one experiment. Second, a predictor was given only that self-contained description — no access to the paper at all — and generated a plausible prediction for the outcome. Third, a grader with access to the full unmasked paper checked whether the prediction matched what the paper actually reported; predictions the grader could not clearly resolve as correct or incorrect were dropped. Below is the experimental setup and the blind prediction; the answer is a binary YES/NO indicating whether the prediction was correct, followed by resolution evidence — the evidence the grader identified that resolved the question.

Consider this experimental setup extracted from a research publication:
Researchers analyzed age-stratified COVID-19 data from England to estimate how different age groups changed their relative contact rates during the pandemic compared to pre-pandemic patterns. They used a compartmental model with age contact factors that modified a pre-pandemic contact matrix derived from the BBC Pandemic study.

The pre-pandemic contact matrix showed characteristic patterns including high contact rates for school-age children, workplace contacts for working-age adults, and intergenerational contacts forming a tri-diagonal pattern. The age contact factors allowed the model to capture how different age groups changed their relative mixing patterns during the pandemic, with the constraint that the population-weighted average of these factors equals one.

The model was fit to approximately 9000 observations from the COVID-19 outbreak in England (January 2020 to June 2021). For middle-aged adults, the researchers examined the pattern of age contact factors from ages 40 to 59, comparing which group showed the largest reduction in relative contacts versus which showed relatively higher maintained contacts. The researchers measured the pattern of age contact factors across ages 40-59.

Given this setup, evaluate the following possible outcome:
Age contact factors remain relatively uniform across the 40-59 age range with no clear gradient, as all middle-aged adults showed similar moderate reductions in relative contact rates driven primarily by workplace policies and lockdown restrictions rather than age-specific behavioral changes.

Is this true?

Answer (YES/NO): NO